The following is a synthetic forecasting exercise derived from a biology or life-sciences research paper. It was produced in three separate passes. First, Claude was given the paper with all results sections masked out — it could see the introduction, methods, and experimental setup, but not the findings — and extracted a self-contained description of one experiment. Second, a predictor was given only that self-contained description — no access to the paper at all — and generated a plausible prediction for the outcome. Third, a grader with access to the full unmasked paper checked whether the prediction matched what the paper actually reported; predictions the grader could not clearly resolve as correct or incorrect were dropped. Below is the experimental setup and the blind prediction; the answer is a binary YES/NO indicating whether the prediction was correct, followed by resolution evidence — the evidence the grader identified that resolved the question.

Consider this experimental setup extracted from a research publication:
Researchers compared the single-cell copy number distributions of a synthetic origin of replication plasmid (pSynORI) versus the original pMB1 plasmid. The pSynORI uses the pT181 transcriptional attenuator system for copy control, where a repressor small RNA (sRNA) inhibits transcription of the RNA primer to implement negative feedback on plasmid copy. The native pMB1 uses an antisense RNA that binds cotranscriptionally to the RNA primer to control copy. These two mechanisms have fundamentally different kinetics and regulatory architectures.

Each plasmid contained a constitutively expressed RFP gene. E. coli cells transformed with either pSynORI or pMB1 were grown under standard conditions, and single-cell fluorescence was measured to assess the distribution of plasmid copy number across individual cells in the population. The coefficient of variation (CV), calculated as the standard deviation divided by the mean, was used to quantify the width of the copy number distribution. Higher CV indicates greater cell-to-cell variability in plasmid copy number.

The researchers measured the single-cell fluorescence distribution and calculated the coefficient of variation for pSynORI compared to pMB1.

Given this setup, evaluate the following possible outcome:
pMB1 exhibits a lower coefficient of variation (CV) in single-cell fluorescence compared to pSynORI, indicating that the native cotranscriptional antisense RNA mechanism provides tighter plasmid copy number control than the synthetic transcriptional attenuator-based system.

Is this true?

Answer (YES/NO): YES